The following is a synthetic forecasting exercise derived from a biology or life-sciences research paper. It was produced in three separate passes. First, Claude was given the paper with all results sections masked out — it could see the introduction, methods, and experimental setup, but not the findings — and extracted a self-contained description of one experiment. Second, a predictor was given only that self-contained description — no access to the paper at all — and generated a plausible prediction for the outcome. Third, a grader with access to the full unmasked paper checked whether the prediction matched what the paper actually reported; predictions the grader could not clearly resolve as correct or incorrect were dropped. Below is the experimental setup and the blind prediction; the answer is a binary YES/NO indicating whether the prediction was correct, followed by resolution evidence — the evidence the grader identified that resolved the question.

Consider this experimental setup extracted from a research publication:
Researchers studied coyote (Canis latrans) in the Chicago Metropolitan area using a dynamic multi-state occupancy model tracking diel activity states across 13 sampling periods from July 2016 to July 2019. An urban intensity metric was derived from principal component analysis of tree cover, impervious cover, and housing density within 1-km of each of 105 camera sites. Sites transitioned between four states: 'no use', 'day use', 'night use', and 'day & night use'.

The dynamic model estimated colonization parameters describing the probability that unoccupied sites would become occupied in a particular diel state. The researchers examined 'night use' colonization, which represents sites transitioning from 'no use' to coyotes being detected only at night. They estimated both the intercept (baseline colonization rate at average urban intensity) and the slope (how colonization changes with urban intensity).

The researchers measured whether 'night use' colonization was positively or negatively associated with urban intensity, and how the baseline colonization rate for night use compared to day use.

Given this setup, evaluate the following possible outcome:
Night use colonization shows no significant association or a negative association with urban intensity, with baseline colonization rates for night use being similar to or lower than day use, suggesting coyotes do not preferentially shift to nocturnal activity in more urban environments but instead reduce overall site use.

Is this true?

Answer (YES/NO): NO